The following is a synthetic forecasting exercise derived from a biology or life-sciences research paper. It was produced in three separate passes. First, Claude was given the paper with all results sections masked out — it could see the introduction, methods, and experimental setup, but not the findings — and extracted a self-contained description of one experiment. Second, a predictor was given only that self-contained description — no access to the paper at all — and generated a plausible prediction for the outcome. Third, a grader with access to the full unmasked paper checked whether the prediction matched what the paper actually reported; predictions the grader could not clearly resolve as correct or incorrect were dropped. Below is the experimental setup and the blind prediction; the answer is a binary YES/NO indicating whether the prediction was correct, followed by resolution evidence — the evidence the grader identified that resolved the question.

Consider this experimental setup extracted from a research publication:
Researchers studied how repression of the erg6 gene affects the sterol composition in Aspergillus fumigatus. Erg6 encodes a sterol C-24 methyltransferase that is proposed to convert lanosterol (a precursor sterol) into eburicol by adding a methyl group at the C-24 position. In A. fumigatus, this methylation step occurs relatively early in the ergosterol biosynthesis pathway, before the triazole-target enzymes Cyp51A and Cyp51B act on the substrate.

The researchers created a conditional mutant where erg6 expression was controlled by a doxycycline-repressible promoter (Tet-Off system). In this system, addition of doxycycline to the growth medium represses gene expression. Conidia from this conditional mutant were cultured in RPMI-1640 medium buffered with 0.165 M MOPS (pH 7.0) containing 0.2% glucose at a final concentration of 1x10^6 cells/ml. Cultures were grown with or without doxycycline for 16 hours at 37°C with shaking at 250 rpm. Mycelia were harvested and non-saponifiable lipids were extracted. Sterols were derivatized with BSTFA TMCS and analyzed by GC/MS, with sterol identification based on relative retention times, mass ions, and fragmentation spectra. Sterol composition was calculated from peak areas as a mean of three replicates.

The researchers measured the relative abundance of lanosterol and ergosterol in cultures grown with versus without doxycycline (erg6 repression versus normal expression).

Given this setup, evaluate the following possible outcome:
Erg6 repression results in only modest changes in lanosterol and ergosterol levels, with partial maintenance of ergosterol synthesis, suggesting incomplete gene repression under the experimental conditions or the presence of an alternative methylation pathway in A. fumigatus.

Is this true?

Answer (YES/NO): NO